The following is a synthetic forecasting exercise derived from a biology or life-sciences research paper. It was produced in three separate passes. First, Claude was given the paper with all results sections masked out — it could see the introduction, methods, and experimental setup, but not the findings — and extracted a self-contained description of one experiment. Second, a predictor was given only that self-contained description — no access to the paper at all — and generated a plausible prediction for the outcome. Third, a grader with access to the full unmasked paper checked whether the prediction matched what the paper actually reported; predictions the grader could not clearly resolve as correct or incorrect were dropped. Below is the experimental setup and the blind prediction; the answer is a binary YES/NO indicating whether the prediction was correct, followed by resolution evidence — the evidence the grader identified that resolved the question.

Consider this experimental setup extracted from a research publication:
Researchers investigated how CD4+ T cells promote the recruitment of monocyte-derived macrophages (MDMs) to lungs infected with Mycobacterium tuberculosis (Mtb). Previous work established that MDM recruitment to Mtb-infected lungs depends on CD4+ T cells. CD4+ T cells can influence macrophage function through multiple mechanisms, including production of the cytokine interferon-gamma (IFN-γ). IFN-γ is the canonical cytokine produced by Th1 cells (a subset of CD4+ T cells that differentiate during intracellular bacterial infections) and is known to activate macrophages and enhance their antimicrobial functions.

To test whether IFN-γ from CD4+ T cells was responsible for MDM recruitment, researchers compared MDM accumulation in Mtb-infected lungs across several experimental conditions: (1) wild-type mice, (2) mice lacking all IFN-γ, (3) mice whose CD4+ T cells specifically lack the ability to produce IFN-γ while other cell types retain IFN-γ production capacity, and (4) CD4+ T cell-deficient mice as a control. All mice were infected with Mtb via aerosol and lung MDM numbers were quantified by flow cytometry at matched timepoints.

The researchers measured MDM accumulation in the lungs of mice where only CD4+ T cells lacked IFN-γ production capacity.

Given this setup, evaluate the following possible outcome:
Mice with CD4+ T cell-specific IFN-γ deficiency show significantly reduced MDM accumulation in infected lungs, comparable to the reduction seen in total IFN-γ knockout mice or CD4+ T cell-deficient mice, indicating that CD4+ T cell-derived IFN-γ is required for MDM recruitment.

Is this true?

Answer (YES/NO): YES